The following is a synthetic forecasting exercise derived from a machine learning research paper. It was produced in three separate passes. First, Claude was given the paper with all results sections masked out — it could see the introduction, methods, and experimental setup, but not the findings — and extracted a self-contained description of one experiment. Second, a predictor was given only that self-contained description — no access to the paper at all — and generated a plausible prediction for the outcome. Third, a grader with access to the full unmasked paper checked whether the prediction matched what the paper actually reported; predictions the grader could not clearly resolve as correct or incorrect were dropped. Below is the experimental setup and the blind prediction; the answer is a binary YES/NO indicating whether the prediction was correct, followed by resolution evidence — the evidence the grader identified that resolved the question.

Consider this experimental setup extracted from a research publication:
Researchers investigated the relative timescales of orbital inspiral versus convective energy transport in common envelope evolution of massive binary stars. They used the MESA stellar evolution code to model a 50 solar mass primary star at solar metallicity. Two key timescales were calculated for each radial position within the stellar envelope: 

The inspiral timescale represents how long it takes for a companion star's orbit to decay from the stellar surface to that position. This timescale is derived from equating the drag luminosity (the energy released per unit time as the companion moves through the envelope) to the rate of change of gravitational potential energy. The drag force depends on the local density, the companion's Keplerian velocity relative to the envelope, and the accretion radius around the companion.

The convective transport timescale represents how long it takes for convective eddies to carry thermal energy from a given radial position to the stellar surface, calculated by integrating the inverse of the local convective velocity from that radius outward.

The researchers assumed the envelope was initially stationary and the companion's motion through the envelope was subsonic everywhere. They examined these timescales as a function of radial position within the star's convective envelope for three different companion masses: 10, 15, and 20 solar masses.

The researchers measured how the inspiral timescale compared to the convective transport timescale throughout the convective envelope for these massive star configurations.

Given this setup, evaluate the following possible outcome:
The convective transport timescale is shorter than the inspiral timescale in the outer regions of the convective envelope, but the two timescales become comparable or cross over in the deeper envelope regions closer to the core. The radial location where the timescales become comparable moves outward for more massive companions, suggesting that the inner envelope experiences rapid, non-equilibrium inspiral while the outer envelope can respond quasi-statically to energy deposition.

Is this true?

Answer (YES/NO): NO